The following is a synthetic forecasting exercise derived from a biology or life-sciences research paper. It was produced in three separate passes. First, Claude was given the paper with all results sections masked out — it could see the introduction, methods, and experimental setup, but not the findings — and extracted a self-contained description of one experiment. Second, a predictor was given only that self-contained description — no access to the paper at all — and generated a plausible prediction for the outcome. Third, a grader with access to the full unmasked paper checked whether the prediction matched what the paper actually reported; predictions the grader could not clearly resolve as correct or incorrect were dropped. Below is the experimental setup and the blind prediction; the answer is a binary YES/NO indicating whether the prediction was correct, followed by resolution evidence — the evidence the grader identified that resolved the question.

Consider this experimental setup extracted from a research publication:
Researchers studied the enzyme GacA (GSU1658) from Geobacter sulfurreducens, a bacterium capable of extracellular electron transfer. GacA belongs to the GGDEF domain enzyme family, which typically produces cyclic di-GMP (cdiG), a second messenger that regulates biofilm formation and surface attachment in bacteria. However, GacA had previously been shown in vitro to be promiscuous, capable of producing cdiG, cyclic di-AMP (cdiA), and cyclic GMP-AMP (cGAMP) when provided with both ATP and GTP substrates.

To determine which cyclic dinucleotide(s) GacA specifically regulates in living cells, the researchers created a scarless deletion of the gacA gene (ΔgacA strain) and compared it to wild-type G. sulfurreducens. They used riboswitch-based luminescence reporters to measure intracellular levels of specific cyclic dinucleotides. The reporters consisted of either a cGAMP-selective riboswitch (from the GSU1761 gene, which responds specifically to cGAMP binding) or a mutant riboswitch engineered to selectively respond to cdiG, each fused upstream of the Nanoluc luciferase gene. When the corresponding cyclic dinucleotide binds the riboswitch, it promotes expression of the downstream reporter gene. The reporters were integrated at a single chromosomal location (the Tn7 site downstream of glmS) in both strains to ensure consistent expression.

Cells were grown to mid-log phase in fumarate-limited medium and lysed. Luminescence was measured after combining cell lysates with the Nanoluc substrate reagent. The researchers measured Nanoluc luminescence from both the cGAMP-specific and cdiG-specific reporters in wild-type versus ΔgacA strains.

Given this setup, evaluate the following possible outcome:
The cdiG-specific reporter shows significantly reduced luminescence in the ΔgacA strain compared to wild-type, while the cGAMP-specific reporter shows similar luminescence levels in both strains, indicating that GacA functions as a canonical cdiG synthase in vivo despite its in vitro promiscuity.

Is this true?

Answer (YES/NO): NO